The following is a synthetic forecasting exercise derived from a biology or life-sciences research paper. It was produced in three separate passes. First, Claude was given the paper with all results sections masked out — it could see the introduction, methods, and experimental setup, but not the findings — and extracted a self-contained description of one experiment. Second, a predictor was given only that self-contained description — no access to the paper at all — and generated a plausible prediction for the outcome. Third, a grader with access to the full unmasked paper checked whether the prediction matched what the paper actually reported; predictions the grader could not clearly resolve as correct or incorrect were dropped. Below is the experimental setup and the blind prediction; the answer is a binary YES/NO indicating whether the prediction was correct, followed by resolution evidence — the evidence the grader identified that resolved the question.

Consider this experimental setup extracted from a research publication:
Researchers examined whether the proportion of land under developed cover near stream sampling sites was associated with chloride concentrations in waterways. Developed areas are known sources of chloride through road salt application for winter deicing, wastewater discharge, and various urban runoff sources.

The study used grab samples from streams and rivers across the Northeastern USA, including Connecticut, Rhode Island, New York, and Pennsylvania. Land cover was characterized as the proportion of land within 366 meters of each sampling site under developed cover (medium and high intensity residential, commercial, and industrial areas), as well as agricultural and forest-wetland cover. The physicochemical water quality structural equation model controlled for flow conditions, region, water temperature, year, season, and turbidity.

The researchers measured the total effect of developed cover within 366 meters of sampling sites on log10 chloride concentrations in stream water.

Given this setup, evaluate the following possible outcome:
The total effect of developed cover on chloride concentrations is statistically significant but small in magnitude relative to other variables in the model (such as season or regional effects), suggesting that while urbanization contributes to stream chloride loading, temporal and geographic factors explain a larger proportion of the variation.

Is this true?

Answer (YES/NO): YES